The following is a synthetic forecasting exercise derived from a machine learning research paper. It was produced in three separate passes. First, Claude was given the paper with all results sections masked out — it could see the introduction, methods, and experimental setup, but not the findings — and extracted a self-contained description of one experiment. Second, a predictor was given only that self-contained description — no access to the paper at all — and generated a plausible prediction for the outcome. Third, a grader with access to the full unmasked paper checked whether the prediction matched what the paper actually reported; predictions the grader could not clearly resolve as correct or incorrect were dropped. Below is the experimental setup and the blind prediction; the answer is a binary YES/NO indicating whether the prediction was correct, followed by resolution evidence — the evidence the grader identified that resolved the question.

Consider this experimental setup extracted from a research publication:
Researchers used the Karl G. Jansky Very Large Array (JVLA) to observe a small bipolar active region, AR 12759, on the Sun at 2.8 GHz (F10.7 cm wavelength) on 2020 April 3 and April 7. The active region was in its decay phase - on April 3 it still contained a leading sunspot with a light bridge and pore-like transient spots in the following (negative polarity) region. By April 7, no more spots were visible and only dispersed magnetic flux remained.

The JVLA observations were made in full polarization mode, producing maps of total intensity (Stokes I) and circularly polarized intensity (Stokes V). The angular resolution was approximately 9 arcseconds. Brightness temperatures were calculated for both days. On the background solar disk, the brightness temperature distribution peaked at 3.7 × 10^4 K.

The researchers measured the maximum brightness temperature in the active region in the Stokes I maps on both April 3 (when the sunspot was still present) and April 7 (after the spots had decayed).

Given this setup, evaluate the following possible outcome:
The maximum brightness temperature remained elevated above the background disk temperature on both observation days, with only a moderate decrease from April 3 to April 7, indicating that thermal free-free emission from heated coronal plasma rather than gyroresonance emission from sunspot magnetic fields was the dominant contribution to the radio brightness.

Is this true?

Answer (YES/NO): NO